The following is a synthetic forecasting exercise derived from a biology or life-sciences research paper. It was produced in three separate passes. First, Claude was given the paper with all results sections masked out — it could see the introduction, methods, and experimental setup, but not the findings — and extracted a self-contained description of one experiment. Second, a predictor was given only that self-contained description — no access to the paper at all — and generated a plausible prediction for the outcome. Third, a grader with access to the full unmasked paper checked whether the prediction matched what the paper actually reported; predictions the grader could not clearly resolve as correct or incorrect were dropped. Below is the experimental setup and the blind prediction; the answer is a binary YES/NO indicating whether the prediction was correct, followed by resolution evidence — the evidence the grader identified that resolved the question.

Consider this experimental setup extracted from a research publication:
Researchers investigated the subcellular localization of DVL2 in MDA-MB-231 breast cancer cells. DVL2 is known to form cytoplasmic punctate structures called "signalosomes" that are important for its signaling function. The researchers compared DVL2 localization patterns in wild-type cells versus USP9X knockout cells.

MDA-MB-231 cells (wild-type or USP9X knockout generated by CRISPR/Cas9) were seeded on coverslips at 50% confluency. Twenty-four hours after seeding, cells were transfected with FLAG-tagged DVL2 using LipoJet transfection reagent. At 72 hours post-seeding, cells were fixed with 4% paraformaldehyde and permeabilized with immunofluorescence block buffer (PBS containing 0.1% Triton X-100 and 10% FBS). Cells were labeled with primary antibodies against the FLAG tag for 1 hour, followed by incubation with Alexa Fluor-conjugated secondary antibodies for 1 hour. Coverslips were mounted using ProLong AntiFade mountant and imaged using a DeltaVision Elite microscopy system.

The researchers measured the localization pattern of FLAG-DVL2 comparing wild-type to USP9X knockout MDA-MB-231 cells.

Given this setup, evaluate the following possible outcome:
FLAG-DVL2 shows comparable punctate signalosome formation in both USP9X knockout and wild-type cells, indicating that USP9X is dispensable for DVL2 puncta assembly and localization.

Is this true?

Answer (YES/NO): NO